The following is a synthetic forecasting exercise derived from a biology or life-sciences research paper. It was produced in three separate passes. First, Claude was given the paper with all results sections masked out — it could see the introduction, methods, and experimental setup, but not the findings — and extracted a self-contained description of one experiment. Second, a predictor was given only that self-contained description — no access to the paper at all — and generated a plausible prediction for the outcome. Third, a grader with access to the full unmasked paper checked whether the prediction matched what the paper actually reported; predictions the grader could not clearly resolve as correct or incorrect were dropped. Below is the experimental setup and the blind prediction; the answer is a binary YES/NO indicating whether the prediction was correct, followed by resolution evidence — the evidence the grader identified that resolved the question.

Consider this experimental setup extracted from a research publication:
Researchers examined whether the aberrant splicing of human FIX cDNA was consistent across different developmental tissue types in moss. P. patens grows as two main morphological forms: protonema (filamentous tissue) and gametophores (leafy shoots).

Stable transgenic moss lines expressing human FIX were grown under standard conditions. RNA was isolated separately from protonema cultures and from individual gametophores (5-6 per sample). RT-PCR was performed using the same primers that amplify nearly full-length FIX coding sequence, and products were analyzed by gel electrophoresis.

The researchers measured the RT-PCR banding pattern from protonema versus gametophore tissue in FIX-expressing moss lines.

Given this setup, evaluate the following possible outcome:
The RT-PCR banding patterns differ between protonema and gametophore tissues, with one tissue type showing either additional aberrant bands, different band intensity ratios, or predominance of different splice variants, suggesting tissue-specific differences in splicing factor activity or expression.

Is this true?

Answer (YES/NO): NO